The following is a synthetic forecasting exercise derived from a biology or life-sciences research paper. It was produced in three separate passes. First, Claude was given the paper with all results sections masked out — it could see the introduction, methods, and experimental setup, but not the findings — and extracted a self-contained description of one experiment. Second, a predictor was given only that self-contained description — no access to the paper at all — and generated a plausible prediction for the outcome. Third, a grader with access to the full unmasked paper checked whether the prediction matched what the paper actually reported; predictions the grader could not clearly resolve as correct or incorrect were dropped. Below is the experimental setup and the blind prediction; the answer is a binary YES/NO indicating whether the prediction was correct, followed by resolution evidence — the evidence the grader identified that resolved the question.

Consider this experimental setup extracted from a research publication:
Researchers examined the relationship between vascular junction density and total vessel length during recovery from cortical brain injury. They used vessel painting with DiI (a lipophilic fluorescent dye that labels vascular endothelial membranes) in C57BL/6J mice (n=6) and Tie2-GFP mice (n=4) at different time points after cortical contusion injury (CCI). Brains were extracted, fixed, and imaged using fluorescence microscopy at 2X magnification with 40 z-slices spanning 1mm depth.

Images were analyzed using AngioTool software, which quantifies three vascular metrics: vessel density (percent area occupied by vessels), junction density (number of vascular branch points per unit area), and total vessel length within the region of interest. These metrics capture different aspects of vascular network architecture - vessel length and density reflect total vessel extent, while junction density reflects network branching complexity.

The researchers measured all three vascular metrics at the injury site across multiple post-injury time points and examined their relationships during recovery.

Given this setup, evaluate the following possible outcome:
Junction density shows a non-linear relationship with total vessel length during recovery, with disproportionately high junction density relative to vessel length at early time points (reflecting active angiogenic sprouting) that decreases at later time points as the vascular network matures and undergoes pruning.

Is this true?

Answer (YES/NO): NO